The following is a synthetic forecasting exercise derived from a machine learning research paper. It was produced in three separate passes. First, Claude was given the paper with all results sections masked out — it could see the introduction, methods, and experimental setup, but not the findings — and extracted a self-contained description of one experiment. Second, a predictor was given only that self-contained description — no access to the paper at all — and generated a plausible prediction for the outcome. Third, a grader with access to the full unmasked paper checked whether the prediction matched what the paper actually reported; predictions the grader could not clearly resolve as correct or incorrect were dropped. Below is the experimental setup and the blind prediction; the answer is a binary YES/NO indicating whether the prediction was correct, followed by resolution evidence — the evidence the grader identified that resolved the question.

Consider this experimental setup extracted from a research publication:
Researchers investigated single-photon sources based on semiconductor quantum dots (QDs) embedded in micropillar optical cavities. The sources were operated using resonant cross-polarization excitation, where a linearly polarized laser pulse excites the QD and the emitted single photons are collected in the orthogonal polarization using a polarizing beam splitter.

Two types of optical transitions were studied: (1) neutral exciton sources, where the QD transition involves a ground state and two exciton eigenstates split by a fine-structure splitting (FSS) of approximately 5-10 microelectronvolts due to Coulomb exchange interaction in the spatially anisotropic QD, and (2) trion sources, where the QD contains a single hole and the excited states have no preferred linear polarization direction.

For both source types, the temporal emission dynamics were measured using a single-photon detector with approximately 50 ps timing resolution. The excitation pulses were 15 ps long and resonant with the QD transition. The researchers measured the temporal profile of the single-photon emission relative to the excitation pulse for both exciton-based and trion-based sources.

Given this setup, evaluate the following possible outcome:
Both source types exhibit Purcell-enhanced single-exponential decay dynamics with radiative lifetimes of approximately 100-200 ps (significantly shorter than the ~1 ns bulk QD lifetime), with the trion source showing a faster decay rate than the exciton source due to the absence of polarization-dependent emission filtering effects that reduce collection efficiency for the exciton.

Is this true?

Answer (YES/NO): NO